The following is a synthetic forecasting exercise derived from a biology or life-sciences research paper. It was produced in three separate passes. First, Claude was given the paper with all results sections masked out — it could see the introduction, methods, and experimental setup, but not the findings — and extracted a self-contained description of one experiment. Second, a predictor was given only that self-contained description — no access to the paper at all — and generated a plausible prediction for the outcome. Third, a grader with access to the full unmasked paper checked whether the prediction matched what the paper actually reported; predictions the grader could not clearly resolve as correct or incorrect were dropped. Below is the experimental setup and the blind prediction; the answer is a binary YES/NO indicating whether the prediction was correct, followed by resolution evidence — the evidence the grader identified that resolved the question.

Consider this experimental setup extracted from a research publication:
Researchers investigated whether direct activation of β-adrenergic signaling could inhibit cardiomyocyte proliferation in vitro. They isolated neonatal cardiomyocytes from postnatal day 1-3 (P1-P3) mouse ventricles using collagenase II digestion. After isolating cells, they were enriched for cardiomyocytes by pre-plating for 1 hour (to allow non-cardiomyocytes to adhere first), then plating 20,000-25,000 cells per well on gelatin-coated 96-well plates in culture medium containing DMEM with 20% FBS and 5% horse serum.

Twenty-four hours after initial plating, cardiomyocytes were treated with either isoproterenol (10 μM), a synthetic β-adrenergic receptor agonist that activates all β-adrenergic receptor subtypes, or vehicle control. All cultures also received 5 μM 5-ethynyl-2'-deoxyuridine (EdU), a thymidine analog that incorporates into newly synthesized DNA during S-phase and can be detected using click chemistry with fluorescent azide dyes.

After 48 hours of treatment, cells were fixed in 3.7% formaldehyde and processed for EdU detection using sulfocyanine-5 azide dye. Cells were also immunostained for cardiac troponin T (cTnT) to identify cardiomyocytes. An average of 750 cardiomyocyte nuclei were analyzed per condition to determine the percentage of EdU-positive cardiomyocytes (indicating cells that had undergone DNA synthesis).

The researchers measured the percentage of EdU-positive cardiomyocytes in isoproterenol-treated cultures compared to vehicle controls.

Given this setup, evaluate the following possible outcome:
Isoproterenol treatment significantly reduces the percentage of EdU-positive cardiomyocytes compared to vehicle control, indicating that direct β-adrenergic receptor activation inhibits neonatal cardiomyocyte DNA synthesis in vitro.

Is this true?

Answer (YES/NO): YES